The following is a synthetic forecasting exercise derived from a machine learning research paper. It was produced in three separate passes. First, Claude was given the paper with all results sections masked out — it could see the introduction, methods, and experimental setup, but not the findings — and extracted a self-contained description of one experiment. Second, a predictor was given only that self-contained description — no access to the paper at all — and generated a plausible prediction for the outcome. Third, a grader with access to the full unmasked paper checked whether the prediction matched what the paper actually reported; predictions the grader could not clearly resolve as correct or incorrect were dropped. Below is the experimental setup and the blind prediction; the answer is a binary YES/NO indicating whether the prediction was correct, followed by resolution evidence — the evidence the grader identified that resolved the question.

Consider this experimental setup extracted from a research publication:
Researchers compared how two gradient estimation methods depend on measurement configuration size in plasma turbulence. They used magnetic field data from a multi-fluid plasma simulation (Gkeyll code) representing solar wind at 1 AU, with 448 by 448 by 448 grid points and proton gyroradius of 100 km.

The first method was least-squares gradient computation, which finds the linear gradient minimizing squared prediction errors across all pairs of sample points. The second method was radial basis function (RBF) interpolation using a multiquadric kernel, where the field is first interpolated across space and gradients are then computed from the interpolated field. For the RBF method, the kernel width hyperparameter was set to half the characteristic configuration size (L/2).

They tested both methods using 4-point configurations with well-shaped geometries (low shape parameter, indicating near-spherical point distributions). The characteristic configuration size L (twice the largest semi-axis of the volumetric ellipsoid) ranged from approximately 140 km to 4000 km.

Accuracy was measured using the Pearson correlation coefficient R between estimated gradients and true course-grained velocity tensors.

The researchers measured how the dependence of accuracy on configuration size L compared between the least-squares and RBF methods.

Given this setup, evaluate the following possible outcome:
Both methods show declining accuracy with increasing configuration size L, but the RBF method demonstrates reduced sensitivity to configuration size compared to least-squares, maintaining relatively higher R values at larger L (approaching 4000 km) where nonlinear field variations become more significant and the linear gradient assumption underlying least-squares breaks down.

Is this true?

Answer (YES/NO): NO